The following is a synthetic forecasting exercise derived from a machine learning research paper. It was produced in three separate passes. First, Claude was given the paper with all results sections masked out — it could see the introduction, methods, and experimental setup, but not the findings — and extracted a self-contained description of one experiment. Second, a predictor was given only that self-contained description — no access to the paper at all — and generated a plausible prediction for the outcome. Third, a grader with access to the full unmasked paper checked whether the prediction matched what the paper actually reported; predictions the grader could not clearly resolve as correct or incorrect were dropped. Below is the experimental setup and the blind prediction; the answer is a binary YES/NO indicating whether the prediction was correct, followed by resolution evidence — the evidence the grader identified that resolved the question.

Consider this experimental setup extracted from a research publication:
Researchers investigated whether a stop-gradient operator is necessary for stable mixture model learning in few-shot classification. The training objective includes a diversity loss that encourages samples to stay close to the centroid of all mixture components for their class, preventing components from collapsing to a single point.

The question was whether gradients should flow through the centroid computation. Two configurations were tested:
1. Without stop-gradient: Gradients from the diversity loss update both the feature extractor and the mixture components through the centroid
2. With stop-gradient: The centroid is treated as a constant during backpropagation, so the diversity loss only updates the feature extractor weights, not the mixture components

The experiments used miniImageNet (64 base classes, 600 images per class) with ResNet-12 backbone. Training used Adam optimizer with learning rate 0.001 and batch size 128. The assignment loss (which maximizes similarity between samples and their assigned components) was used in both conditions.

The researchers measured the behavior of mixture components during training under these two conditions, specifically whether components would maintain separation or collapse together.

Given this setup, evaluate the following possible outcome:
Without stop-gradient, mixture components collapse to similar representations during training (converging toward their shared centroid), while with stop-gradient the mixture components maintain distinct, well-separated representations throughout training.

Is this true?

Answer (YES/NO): YES